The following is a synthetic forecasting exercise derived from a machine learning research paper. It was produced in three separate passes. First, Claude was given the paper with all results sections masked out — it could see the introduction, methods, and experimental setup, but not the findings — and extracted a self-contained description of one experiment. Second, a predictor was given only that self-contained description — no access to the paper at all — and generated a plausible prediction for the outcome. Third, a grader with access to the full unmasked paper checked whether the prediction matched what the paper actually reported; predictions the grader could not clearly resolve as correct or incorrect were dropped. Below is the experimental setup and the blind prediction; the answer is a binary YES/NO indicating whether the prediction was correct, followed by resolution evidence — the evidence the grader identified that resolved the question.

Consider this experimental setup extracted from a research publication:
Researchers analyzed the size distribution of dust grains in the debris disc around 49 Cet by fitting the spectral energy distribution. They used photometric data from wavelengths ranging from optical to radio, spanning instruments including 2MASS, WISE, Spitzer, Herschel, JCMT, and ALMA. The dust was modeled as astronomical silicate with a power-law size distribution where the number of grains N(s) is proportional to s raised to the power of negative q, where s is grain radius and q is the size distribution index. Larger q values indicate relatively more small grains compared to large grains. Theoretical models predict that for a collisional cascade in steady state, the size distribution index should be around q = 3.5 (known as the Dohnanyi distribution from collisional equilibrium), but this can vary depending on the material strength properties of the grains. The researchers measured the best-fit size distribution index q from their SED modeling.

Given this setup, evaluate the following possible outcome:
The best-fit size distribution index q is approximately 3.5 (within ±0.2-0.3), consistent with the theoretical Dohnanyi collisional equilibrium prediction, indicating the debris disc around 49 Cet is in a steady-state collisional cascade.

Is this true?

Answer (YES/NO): NO